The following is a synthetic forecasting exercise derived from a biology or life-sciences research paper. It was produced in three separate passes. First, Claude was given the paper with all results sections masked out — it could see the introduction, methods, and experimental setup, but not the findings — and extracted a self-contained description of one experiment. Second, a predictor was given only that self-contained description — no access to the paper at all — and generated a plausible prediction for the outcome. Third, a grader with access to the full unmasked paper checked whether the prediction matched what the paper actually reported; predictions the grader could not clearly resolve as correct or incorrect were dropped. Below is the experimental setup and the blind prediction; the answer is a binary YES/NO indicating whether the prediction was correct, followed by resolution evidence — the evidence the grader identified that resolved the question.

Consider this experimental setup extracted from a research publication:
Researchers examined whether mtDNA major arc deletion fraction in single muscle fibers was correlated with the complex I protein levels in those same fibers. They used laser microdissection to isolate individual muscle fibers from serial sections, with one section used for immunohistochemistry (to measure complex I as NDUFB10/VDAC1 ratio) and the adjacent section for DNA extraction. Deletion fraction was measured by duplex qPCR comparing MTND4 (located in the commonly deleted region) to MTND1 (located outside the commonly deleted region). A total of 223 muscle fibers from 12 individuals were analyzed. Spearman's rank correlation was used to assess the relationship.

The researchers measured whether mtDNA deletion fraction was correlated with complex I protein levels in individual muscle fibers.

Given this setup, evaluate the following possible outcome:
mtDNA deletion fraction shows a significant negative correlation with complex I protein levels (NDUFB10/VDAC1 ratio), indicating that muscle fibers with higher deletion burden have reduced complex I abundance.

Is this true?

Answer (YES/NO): NO